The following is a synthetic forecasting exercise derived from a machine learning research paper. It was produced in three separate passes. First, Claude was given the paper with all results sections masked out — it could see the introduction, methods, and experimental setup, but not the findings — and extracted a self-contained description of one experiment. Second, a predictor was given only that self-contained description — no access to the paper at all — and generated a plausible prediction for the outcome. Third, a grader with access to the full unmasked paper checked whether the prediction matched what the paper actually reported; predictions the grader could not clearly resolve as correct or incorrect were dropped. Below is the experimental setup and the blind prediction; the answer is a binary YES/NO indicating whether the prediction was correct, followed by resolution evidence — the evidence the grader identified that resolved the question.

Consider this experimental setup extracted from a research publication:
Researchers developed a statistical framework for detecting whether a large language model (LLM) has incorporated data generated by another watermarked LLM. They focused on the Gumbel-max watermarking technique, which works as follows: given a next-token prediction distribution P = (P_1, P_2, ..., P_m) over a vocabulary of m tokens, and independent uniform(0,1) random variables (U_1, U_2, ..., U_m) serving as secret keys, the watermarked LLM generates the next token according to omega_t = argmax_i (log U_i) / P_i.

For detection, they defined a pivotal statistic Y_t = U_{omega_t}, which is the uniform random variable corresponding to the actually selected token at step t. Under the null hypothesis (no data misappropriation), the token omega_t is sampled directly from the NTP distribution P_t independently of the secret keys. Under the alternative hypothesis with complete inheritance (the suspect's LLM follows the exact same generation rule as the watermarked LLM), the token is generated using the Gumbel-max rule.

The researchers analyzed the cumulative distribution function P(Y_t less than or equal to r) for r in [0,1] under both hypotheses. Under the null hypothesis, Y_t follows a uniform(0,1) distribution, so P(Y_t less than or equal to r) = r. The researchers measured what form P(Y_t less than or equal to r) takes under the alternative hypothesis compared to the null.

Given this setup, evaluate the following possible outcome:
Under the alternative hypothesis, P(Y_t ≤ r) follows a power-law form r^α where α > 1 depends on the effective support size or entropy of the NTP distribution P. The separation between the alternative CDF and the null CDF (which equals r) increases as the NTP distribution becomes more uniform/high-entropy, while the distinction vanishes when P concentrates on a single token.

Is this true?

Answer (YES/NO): NO